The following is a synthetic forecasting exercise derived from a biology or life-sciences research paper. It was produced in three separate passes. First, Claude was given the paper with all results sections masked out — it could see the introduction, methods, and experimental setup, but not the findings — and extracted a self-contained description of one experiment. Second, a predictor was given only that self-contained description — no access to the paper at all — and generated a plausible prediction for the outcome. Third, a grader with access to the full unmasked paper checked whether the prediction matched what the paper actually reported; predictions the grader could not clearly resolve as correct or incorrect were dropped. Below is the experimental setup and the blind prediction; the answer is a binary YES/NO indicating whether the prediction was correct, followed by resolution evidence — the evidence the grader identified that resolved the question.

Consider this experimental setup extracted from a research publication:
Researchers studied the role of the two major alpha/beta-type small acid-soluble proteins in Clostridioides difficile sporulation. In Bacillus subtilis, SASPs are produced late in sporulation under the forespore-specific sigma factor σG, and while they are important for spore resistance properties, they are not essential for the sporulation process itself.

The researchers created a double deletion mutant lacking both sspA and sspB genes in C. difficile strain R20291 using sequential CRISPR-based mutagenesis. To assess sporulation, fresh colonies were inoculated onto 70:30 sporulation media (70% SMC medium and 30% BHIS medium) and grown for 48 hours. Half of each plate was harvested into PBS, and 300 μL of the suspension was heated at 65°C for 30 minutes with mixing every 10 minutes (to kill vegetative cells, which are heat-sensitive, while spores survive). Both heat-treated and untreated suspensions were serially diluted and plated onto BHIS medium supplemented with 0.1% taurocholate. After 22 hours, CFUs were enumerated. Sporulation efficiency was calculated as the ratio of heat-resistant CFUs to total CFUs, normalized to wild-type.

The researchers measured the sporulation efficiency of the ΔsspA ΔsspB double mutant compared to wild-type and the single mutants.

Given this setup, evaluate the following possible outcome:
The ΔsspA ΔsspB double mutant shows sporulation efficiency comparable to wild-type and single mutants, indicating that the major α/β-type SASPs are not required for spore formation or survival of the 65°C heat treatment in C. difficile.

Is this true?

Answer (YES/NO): NO